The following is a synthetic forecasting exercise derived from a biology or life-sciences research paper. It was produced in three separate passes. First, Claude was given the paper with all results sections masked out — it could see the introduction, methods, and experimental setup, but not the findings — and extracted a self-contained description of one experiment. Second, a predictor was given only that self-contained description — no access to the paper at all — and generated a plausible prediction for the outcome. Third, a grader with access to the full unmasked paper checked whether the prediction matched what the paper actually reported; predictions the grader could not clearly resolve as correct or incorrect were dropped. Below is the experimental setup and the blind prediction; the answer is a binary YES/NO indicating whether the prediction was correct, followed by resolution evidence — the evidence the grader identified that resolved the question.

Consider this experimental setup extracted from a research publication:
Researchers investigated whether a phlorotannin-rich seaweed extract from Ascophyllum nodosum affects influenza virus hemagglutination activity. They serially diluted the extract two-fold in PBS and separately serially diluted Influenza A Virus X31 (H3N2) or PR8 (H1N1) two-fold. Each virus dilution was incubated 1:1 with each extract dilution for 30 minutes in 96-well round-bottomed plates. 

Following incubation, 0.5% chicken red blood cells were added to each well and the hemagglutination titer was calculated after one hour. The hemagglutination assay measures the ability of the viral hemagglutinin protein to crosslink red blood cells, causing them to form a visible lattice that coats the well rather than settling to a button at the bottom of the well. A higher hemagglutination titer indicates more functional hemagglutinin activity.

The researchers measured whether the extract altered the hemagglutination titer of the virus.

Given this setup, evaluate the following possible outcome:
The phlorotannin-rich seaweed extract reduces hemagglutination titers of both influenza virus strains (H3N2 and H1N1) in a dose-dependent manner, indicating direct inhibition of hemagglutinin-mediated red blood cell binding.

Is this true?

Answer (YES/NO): YES